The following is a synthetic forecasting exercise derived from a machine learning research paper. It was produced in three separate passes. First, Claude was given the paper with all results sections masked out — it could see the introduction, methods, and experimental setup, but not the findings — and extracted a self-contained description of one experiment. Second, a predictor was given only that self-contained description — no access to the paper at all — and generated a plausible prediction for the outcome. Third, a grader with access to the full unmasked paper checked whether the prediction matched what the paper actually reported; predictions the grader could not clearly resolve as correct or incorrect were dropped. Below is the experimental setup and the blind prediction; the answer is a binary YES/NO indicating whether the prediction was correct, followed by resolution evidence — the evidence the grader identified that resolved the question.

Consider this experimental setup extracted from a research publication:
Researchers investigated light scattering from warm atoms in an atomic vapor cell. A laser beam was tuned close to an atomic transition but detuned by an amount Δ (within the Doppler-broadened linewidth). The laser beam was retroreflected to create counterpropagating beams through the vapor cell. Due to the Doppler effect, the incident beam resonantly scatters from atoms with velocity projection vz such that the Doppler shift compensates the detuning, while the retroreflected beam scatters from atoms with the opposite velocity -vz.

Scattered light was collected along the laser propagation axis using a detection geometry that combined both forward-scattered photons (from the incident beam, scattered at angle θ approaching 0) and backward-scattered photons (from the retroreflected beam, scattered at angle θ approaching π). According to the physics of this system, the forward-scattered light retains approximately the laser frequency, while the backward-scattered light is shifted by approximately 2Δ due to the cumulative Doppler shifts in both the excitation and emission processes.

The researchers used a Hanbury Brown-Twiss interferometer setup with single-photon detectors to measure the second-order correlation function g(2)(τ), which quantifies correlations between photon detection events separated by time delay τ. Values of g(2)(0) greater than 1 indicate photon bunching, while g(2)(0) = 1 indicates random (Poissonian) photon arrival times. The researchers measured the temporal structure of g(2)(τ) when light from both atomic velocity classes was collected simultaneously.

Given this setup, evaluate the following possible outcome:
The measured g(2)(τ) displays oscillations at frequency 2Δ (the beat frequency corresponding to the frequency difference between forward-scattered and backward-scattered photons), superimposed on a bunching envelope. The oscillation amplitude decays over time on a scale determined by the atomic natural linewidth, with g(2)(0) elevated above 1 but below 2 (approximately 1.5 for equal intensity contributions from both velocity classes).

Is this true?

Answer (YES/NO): NO